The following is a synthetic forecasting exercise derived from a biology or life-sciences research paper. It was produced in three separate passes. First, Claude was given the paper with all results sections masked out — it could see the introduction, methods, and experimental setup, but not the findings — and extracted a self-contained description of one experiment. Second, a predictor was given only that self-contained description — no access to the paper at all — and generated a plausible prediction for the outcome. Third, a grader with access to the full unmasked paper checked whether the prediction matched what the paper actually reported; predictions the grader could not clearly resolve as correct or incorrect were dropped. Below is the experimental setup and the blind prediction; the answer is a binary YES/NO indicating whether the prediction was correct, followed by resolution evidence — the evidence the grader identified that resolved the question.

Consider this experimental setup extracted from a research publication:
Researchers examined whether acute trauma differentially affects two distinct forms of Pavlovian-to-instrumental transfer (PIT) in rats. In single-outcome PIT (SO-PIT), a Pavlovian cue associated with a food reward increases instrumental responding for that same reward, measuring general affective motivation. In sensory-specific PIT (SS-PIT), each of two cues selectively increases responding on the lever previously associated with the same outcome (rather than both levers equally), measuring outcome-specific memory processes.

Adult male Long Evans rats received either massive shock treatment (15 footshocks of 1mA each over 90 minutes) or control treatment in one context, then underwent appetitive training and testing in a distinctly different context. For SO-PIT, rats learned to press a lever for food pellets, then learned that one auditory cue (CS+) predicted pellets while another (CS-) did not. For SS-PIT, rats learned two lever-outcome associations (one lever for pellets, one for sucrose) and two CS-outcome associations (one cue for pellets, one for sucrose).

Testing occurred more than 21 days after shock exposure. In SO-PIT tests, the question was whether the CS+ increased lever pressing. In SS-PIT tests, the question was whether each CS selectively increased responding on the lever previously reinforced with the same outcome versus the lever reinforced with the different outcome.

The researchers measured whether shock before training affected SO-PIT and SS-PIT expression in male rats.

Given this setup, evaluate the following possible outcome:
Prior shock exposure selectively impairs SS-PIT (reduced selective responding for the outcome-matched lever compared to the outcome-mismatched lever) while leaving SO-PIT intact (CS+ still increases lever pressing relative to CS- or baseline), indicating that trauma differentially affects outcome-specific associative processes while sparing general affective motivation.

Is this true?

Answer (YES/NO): NO